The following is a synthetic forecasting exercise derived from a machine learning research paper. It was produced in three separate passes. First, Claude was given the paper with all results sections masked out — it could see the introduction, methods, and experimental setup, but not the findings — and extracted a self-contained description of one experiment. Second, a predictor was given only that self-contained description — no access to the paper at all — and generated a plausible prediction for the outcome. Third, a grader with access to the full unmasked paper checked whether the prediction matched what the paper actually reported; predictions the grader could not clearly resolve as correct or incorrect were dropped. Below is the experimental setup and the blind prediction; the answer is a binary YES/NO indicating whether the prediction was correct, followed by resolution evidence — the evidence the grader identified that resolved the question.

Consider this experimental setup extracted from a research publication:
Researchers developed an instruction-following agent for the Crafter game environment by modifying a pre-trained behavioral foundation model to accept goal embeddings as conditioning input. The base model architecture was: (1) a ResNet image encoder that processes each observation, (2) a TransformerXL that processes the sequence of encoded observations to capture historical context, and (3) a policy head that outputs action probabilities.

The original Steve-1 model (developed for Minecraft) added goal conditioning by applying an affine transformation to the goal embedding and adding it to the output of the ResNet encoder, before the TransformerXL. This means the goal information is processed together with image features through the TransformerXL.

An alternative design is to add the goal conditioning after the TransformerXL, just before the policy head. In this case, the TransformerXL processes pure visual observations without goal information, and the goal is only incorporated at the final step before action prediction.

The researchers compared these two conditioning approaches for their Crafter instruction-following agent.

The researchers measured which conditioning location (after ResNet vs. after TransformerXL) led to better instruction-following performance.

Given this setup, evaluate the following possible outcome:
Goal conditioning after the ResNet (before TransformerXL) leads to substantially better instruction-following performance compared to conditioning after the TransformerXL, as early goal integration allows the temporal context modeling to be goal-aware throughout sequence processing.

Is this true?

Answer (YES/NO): NO